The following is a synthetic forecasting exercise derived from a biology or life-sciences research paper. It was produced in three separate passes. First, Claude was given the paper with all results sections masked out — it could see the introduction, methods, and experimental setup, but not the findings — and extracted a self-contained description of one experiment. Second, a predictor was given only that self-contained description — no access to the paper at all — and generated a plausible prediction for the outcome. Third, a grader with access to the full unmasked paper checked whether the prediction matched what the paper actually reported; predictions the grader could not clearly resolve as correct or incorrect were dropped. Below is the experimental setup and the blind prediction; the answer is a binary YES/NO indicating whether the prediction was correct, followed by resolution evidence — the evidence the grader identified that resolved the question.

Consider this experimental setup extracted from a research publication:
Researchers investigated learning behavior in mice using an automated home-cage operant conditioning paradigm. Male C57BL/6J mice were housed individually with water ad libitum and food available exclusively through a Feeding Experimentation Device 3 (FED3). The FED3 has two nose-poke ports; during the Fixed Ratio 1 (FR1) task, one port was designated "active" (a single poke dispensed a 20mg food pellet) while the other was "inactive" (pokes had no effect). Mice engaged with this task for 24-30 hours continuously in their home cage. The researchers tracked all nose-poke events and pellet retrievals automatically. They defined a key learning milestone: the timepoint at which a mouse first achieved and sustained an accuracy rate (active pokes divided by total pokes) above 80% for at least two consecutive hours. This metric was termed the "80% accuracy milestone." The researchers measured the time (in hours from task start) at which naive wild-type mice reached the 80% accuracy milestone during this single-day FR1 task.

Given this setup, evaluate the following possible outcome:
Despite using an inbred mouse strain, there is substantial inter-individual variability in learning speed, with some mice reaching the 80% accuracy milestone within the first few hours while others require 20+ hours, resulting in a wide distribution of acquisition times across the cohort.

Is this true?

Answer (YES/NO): NO